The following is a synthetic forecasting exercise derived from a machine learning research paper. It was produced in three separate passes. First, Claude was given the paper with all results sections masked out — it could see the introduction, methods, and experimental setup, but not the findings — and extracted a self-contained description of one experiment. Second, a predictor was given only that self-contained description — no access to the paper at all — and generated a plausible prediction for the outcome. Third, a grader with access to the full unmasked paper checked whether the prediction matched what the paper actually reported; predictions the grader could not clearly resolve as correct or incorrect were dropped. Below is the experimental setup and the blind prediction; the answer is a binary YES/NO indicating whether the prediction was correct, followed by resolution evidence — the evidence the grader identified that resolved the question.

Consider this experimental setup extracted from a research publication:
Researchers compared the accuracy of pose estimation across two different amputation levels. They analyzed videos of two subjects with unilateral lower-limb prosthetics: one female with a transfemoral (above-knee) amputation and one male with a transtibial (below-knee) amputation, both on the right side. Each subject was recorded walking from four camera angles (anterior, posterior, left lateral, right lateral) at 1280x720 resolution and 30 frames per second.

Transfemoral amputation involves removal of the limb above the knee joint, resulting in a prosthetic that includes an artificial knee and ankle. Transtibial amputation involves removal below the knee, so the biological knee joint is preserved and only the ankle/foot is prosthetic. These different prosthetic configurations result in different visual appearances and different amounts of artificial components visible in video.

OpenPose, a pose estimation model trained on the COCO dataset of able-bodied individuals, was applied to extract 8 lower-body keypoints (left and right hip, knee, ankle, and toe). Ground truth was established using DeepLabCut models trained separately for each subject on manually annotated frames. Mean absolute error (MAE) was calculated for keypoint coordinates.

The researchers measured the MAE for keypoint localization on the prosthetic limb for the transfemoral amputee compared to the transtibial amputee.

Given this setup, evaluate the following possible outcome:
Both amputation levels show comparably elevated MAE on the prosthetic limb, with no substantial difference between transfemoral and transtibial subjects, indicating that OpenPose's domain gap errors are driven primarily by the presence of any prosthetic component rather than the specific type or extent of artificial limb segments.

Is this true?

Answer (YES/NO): NO